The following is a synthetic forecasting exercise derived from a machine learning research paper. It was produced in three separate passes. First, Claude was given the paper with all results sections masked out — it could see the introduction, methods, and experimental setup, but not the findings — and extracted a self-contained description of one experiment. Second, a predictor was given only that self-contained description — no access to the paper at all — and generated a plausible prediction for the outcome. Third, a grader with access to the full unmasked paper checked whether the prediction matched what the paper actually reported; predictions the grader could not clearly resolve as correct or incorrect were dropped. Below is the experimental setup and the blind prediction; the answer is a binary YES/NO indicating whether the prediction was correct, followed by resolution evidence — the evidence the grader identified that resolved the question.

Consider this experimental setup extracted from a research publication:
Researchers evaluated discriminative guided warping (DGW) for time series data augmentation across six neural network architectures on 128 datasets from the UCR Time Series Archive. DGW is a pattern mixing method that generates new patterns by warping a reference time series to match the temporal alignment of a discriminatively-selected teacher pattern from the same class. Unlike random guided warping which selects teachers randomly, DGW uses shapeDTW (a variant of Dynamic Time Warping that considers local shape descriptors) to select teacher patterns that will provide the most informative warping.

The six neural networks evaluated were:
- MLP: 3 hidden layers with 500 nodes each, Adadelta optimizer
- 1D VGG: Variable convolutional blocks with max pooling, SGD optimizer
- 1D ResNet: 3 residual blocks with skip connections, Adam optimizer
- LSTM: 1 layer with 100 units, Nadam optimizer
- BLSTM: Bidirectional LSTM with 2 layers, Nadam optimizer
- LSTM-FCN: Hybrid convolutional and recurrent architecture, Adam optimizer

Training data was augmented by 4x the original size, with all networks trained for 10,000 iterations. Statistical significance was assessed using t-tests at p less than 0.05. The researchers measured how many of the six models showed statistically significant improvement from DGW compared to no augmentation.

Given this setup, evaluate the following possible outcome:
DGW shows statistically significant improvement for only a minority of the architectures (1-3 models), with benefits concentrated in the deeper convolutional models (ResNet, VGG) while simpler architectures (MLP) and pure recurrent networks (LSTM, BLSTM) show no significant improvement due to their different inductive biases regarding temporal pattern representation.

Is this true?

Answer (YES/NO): NO